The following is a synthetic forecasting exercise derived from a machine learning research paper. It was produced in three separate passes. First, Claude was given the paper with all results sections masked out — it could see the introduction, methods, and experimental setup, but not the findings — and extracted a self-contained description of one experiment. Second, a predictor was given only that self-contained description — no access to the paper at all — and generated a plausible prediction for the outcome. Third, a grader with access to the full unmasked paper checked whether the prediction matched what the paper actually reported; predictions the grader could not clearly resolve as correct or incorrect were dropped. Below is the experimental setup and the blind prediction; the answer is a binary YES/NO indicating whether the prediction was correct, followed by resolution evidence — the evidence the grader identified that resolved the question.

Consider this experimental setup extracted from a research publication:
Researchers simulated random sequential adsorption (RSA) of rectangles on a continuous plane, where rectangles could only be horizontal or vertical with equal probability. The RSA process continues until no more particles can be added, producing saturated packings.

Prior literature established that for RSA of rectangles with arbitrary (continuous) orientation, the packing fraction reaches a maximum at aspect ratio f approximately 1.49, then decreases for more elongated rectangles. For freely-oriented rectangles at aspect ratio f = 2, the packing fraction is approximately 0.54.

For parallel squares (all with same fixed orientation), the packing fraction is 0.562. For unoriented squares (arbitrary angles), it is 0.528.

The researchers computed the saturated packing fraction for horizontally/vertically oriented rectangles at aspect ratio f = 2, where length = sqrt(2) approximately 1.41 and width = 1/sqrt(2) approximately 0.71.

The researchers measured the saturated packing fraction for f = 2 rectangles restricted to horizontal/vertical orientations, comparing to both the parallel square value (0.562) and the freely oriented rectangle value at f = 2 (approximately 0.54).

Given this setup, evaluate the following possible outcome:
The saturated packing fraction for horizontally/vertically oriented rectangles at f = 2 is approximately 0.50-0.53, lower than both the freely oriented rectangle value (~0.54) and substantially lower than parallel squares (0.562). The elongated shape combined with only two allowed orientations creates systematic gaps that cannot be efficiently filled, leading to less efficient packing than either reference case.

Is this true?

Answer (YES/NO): NO